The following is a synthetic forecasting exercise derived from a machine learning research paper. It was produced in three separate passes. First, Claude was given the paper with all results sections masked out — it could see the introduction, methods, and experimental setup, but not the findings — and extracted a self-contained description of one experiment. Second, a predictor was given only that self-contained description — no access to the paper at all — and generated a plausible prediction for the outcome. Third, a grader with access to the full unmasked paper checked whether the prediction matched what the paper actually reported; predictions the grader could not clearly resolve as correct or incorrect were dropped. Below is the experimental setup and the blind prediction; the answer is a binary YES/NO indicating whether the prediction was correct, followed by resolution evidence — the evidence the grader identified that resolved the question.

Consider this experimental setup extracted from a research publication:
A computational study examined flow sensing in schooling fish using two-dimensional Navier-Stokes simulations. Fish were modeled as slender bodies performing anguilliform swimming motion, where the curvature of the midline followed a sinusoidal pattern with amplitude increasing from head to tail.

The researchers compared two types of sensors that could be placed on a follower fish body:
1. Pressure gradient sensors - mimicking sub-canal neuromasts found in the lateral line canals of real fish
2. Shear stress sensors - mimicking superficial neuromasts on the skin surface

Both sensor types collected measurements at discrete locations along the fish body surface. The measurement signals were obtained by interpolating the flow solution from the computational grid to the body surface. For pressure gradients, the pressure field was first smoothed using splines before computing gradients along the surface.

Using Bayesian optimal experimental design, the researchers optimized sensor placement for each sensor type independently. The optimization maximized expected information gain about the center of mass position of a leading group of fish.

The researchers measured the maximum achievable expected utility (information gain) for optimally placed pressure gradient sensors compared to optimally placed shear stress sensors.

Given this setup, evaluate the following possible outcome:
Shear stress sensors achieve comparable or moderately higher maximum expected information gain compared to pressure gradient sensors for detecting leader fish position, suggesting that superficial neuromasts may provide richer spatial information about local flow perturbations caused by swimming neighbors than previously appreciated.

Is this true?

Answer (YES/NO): NO